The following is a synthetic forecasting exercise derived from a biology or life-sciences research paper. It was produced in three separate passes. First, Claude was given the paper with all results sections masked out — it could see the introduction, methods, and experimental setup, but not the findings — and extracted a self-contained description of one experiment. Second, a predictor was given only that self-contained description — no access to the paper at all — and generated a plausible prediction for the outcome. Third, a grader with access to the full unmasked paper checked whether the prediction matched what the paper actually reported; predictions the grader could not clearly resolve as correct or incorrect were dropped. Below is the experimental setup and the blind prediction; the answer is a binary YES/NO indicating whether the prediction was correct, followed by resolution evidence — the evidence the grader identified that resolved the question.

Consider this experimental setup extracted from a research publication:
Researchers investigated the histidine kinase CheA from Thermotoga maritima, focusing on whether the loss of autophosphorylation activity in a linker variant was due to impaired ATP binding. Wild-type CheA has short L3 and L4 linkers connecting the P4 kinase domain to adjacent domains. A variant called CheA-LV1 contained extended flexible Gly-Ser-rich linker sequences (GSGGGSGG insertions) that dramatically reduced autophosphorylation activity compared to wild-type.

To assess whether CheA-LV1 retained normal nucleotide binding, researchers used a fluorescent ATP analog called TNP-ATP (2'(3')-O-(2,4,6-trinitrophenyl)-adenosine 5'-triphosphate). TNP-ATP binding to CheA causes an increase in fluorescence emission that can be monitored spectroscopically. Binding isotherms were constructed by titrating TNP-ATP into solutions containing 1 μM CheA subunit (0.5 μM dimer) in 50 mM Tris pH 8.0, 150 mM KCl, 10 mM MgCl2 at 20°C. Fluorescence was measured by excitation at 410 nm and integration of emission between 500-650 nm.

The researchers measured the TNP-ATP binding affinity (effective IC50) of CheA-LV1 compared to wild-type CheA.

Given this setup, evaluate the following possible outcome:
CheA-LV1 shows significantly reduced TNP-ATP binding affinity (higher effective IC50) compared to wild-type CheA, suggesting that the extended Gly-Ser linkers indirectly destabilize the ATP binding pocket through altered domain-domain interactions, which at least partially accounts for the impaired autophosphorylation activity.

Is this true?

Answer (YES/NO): NO